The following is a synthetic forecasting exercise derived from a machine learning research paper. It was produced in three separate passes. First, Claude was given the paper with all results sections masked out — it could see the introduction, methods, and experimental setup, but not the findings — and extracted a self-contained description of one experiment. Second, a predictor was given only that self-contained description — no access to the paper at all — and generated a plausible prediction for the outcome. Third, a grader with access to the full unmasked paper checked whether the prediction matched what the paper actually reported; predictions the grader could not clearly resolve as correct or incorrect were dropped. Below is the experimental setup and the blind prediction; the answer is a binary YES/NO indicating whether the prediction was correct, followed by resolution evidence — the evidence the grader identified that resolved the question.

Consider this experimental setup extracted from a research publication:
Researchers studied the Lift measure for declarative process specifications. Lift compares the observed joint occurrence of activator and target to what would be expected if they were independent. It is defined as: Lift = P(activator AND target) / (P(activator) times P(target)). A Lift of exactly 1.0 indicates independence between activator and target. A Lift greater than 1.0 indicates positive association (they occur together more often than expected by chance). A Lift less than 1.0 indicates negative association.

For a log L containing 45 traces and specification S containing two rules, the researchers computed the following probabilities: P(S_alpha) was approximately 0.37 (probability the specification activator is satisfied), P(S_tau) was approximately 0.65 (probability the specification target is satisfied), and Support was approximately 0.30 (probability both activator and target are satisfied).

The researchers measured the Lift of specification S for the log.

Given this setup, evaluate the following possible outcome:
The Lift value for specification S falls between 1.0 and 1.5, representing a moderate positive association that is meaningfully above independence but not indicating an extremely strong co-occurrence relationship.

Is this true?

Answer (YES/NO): YES